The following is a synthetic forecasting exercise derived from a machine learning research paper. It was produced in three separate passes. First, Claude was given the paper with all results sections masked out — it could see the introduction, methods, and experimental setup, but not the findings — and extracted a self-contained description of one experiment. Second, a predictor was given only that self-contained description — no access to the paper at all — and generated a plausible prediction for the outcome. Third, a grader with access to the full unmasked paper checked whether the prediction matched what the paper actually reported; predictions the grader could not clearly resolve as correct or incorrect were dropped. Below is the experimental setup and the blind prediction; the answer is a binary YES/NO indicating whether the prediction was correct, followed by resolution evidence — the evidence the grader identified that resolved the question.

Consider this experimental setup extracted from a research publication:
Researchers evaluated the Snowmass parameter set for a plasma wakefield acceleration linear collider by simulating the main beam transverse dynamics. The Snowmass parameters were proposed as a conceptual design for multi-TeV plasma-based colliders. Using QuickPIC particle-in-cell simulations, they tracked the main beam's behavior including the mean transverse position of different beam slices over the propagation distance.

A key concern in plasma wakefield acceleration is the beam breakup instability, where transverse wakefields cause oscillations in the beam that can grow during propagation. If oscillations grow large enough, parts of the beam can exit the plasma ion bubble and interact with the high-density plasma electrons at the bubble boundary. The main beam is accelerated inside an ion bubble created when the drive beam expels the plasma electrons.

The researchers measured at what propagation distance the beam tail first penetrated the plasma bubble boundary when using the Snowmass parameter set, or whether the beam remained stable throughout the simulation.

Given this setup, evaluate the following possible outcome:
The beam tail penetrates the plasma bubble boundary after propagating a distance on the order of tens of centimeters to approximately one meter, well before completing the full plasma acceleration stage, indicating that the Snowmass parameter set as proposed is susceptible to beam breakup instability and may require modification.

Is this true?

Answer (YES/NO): NO